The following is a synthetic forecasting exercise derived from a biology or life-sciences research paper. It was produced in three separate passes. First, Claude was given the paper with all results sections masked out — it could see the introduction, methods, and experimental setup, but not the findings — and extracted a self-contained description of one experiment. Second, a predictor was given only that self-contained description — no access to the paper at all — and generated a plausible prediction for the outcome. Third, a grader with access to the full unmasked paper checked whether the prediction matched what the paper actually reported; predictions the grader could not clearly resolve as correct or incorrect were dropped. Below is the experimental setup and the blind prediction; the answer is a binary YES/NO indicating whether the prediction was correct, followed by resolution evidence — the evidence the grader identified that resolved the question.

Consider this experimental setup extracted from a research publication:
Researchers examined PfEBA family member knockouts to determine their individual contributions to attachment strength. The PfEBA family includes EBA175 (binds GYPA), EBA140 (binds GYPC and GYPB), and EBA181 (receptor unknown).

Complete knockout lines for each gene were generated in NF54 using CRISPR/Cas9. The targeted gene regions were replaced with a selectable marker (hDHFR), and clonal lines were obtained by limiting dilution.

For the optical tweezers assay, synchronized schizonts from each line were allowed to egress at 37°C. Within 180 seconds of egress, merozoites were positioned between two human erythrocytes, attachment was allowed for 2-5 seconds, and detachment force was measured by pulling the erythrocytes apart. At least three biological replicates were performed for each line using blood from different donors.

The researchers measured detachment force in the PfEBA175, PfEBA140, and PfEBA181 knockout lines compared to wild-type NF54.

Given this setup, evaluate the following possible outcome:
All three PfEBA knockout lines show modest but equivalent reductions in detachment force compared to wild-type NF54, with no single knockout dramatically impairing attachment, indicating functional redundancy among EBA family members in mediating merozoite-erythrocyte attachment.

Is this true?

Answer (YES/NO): NO